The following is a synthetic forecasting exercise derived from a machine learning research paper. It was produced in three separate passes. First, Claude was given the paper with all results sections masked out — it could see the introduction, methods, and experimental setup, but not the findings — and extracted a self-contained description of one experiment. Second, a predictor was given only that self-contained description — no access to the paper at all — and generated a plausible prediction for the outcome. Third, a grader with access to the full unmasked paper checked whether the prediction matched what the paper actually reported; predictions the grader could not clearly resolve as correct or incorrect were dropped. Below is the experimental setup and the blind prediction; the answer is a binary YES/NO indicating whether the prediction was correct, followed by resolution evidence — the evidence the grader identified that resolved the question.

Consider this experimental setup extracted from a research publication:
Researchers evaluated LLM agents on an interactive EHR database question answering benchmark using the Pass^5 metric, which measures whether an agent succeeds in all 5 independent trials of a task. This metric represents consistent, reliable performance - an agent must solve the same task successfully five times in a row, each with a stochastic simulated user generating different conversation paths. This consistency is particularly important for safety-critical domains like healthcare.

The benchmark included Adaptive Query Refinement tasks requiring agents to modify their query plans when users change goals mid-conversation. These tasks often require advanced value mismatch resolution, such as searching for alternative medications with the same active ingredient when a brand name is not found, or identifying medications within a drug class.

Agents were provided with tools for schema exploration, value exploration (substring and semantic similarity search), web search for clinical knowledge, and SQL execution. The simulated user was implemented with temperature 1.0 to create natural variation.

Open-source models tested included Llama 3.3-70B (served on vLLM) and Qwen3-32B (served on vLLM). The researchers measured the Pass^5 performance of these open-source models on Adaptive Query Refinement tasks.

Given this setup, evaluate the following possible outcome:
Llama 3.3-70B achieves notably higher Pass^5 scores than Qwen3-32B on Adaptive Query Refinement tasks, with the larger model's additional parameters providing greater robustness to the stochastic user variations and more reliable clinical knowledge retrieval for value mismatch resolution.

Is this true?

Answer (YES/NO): NO